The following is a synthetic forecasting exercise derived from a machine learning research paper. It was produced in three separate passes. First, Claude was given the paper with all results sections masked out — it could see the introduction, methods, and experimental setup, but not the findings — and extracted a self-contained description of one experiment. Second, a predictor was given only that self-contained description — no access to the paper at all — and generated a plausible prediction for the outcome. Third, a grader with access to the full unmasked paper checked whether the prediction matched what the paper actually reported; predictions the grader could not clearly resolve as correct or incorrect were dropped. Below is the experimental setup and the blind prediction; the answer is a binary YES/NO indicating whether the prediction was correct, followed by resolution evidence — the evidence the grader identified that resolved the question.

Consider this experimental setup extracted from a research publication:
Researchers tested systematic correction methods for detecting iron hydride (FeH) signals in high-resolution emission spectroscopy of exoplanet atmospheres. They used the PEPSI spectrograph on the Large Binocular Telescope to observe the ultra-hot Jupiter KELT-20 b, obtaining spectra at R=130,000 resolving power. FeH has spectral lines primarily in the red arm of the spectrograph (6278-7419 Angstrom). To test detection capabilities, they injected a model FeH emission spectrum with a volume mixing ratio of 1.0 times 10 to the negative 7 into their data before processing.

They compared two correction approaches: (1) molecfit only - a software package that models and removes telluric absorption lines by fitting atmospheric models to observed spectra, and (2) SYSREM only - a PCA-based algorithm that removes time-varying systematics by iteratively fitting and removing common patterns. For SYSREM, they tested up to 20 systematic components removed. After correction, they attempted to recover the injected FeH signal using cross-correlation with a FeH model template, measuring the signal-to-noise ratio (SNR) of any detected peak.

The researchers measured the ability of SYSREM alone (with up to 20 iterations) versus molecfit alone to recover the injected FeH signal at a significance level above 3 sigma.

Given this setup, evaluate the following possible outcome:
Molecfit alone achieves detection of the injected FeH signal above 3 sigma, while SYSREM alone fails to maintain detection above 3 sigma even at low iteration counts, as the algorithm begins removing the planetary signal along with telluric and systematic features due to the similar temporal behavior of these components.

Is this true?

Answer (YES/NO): YES